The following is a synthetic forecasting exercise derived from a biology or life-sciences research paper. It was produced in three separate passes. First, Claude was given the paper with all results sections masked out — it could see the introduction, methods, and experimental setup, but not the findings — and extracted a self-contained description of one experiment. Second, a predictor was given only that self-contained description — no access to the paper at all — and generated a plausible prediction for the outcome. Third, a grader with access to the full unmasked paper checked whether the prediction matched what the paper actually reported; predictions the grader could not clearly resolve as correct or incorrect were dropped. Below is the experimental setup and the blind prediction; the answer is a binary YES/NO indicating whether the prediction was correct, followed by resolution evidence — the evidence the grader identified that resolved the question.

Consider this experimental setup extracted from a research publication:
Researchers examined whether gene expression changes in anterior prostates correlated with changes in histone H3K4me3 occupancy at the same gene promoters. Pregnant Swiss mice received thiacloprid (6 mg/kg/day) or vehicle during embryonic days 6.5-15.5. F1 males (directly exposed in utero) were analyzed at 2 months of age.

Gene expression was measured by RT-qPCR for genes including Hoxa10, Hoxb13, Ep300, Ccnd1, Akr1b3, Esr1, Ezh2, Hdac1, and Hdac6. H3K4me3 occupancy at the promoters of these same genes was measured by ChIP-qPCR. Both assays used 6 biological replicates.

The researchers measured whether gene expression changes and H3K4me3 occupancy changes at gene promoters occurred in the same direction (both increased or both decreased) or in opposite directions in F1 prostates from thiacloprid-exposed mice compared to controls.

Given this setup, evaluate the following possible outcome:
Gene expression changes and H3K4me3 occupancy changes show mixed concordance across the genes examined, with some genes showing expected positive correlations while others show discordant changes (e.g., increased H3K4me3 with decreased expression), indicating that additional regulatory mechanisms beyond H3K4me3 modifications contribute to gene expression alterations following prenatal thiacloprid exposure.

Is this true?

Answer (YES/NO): NO